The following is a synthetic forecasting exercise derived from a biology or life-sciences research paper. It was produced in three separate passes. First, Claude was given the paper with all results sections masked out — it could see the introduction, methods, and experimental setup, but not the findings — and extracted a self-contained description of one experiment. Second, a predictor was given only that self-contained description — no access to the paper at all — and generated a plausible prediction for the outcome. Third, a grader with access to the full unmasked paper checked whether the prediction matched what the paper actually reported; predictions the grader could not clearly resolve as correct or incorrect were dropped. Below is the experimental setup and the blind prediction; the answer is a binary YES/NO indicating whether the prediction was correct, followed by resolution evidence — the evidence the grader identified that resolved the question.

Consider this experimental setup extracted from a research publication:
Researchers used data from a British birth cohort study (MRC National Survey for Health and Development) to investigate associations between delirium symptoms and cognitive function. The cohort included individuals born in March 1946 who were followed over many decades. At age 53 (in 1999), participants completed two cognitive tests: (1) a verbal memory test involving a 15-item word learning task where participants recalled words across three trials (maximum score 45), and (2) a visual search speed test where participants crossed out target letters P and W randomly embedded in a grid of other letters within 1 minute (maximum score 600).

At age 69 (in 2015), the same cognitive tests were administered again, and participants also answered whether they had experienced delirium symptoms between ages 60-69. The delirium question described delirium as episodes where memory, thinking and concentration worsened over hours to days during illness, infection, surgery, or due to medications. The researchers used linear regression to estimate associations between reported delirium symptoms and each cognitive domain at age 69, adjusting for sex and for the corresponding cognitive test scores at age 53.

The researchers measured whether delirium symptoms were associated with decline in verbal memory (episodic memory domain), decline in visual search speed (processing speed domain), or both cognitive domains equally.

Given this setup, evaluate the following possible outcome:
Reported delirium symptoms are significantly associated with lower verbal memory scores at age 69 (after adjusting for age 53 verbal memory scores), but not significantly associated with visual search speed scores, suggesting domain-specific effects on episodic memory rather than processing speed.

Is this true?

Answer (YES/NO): NO